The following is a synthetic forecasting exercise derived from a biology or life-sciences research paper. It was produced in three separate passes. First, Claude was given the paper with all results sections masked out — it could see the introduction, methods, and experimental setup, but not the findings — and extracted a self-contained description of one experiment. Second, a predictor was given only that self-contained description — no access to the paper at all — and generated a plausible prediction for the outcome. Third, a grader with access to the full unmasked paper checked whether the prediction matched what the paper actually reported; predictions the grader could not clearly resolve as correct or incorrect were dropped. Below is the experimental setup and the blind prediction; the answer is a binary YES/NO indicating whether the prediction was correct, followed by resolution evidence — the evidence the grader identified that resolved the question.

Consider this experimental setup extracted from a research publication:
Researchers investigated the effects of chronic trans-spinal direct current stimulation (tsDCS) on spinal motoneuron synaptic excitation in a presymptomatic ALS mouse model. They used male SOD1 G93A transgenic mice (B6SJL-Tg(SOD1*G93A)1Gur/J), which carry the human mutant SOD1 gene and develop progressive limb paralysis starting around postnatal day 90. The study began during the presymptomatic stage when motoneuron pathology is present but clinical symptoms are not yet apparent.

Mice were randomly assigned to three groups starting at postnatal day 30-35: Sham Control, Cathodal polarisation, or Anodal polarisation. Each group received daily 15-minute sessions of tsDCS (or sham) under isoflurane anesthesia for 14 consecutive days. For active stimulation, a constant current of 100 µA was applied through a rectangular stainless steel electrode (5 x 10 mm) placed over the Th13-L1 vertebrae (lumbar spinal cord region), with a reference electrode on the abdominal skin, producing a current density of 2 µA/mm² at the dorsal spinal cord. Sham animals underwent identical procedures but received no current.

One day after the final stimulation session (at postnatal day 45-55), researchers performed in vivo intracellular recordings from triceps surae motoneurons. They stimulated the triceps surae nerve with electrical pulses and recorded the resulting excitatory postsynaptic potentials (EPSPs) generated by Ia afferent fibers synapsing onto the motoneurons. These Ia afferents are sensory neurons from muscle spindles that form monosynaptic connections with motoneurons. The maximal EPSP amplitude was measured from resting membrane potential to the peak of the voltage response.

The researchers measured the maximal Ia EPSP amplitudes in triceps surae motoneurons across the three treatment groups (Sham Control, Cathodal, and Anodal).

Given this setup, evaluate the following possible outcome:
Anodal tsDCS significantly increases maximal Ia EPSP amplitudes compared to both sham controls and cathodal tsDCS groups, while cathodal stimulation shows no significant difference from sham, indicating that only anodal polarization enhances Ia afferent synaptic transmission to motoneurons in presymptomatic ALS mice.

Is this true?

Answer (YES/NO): NO